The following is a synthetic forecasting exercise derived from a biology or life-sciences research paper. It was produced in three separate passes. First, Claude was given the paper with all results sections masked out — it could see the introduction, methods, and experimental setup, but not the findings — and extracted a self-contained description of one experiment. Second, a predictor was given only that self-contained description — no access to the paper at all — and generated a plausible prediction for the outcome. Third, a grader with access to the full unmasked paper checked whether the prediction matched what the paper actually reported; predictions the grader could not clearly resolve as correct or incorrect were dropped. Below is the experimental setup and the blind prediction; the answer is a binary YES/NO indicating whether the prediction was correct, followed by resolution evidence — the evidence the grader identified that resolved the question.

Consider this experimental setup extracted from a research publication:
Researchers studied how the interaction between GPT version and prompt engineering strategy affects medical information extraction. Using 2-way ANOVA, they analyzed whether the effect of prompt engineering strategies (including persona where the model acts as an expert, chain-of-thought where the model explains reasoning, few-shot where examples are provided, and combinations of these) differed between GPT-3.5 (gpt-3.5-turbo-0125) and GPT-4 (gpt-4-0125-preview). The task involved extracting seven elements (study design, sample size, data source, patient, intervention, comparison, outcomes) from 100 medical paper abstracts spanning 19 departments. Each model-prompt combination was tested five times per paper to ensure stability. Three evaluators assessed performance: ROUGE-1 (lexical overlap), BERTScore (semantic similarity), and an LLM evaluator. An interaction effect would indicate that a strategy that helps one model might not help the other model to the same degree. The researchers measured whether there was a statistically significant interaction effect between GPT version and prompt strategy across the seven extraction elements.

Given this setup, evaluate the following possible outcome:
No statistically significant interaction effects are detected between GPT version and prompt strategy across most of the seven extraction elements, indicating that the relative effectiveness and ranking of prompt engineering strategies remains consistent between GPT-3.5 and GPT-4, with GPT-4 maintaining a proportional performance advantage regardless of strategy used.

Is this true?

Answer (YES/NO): NO